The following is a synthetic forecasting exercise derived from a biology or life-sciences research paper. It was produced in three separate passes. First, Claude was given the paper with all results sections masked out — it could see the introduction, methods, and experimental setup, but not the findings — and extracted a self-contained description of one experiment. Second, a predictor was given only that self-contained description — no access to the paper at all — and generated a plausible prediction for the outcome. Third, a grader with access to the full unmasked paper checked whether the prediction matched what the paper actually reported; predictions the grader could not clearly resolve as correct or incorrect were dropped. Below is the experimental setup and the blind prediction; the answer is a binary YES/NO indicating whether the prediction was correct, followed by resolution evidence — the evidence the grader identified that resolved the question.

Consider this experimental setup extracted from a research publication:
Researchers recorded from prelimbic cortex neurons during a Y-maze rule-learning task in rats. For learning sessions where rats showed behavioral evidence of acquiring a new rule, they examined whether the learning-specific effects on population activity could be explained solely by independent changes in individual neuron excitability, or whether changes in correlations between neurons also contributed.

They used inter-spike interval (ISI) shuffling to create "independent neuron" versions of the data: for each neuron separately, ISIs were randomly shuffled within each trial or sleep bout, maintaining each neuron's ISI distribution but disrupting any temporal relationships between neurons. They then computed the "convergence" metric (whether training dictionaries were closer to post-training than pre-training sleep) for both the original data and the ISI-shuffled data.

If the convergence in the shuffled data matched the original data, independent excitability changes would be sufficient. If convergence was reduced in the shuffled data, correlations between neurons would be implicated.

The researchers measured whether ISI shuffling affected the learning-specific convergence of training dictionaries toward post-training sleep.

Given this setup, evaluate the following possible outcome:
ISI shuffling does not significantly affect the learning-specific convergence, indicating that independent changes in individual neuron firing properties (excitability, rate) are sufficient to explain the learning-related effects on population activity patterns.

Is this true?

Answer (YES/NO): NO